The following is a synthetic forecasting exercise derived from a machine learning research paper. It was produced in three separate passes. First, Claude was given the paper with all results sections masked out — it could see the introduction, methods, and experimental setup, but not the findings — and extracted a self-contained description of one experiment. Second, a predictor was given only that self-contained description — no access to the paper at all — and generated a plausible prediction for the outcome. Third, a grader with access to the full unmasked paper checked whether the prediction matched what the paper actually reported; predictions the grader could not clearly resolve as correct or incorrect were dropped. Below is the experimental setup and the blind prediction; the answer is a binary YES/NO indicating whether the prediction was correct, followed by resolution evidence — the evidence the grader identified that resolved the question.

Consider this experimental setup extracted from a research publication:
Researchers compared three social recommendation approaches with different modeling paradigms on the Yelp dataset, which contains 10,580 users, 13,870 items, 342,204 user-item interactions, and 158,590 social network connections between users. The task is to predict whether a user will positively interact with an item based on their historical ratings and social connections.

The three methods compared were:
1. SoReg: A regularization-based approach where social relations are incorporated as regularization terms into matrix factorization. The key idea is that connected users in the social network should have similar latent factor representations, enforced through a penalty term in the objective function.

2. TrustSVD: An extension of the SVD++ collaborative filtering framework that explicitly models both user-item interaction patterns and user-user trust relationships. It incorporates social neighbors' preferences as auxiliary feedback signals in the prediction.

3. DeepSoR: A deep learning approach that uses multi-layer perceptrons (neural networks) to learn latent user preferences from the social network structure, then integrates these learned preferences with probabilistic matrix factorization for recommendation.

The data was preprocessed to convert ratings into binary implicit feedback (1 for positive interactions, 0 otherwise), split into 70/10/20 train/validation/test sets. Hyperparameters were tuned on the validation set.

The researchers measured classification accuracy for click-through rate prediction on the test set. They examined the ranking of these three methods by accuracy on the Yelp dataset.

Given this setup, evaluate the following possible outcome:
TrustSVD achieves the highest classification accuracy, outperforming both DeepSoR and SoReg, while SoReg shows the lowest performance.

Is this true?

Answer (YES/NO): NO